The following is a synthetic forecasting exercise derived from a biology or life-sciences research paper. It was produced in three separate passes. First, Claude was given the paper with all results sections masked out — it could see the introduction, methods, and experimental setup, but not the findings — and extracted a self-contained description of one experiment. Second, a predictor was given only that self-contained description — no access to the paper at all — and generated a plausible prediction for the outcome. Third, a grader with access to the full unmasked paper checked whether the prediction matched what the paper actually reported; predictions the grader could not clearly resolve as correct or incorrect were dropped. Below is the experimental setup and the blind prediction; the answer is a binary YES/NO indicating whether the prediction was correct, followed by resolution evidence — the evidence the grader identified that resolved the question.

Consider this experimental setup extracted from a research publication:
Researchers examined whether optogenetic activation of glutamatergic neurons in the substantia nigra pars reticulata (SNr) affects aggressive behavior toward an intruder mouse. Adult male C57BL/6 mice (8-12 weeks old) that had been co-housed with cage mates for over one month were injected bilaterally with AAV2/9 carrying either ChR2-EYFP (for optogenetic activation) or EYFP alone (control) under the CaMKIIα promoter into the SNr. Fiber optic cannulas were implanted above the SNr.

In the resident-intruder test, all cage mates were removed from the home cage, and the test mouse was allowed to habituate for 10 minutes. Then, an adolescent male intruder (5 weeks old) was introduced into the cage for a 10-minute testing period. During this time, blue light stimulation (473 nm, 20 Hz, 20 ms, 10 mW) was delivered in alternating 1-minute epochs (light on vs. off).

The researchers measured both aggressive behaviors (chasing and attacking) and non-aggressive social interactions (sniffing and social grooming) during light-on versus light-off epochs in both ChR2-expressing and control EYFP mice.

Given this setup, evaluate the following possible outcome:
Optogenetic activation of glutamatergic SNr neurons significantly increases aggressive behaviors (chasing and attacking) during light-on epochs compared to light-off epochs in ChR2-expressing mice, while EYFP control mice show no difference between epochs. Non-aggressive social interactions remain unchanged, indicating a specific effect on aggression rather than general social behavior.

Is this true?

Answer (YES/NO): NO